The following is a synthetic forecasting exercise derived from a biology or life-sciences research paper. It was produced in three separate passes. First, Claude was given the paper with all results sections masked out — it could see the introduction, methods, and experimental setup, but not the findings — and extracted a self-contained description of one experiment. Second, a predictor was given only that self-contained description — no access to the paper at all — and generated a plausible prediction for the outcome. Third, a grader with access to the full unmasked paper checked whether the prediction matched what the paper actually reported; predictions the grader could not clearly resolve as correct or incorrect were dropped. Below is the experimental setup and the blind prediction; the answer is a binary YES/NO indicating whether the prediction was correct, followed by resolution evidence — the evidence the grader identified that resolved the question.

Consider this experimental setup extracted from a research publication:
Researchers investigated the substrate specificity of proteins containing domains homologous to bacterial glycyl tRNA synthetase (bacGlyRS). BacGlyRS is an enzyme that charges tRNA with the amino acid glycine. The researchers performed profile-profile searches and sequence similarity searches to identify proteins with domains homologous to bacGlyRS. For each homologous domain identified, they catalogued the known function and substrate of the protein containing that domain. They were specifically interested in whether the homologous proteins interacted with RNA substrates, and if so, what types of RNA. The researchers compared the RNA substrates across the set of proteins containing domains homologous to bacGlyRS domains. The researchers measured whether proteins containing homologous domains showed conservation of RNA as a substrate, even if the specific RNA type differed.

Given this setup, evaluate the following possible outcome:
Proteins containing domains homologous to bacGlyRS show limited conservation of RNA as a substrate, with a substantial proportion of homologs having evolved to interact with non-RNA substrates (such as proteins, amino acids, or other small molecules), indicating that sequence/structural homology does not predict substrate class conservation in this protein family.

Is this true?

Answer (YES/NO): NO